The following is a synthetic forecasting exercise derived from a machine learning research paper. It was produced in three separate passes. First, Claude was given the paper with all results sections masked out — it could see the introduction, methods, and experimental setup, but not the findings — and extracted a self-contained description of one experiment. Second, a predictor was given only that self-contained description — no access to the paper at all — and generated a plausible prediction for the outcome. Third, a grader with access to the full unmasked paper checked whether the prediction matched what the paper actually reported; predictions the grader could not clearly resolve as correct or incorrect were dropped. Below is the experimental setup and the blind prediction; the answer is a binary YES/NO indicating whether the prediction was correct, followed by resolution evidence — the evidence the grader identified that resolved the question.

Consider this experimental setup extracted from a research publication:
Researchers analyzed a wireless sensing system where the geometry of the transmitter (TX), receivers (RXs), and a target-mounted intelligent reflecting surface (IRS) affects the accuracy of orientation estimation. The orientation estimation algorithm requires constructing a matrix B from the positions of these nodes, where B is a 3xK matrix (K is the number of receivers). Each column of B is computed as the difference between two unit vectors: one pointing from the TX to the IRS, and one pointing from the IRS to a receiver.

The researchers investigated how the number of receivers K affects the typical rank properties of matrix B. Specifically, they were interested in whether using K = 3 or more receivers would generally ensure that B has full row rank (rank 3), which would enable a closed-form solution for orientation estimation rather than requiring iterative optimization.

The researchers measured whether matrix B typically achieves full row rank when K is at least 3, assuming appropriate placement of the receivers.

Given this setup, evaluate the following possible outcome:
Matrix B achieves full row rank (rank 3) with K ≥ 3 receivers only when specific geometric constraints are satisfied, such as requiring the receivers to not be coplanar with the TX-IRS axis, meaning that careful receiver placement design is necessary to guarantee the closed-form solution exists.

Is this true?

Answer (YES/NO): NO